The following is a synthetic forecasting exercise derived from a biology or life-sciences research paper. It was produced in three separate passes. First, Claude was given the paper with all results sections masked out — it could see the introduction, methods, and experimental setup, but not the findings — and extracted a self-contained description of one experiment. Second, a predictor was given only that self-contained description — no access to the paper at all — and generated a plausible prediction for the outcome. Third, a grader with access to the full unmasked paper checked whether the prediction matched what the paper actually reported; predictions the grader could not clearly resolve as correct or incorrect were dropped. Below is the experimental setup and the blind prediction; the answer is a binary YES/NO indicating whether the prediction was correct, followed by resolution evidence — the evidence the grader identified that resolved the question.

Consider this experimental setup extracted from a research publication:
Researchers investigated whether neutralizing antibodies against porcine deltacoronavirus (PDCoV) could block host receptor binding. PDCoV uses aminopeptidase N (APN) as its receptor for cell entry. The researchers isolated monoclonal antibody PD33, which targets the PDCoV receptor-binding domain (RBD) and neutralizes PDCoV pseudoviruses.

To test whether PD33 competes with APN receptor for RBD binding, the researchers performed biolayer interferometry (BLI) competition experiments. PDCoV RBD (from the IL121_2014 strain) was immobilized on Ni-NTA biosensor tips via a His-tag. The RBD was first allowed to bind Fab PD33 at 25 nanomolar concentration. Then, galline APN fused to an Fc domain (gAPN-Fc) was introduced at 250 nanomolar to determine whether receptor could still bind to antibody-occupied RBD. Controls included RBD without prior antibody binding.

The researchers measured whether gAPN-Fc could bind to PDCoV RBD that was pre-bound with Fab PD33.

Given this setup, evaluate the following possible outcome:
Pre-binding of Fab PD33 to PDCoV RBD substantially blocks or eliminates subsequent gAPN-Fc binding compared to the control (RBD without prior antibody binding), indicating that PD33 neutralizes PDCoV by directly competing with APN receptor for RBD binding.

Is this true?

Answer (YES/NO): YES